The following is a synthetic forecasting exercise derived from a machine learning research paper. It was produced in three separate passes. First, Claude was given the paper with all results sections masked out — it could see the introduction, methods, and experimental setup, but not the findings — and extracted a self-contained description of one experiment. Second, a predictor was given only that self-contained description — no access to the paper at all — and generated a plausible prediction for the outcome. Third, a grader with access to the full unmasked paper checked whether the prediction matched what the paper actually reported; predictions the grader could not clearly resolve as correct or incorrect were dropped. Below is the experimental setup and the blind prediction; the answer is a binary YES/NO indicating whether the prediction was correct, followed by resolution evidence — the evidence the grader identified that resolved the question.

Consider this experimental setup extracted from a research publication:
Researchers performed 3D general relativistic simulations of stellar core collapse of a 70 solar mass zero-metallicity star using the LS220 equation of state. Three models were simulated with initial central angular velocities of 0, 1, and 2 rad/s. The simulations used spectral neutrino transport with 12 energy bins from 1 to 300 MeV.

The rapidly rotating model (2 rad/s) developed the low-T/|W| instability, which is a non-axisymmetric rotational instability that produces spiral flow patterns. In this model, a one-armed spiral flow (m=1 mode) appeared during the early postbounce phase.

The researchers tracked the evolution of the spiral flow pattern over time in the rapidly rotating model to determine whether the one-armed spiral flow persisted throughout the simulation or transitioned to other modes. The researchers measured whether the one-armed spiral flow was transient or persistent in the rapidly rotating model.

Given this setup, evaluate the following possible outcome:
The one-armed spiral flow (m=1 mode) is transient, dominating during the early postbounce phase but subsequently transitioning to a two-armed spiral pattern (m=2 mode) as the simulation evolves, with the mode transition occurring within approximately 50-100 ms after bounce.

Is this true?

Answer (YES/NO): NO